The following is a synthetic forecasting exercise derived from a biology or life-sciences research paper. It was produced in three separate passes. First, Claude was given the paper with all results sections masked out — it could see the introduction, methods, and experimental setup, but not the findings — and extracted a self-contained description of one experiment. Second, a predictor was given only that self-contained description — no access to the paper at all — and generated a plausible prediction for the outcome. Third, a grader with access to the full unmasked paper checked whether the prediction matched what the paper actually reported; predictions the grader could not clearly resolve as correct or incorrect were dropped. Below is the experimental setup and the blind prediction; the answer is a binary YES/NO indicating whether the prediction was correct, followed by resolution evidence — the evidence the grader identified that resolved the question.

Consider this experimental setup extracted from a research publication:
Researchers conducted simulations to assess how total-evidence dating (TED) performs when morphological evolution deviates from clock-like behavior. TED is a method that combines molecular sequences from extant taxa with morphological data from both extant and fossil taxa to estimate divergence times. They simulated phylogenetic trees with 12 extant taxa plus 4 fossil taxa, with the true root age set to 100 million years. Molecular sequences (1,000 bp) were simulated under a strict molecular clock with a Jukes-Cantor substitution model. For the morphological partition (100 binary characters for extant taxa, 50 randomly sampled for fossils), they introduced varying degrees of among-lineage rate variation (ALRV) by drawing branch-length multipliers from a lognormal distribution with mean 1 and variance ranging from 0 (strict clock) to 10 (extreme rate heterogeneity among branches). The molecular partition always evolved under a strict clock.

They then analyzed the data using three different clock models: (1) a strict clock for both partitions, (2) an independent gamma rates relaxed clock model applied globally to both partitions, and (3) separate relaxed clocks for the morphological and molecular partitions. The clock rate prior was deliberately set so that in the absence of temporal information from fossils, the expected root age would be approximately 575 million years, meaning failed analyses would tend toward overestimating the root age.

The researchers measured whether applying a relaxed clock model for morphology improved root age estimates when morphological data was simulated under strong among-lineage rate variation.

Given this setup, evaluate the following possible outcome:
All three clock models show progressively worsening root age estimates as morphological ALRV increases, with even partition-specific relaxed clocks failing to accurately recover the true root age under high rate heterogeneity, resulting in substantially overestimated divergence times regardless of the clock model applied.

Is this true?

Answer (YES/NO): NO